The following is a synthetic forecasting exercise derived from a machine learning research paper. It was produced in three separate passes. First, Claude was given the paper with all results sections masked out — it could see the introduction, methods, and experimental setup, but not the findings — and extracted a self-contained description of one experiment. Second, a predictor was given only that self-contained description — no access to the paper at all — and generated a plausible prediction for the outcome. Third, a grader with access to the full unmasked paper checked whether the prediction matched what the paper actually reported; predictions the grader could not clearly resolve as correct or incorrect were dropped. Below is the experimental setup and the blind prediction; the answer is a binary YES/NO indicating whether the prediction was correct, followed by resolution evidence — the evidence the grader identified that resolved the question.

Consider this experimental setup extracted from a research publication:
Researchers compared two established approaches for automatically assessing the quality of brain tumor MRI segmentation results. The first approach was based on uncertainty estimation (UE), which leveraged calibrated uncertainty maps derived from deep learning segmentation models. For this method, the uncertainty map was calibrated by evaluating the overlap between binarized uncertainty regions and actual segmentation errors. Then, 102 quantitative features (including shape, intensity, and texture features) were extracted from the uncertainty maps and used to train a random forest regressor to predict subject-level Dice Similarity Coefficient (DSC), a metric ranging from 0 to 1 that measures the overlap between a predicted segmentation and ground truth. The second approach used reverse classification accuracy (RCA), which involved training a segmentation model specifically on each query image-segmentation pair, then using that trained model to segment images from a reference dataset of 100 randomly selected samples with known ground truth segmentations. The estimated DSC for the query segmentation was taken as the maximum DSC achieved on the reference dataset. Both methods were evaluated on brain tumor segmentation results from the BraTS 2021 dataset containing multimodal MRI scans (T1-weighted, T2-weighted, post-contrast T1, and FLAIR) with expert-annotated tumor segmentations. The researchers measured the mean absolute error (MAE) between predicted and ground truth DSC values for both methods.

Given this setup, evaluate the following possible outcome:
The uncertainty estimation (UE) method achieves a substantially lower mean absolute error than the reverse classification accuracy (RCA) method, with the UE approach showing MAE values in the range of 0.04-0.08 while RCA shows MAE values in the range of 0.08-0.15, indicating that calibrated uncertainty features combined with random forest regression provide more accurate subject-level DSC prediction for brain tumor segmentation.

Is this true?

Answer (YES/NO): NO